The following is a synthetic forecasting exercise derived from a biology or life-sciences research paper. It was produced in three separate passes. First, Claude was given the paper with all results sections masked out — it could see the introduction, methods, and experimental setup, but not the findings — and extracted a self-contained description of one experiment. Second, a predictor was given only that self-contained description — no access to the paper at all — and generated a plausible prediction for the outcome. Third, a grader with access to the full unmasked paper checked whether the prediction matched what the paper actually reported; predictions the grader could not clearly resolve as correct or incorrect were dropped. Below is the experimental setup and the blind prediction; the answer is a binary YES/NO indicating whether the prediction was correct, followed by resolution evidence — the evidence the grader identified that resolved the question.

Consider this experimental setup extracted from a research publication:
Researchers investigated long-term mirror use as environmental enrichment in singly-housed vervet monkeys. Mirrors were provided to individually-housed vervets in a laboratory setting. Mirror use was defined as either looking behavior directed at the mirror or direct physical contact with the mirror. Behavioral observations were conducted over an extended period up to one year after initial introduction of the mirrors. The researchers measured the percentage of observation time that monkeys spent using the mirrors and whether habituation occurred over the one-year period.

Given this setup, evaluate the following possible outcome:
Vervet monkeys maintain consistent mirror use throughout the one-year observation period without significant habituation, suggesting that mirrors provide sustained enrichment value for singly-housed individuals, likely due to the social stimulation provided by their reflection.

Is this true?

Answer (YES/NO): YES